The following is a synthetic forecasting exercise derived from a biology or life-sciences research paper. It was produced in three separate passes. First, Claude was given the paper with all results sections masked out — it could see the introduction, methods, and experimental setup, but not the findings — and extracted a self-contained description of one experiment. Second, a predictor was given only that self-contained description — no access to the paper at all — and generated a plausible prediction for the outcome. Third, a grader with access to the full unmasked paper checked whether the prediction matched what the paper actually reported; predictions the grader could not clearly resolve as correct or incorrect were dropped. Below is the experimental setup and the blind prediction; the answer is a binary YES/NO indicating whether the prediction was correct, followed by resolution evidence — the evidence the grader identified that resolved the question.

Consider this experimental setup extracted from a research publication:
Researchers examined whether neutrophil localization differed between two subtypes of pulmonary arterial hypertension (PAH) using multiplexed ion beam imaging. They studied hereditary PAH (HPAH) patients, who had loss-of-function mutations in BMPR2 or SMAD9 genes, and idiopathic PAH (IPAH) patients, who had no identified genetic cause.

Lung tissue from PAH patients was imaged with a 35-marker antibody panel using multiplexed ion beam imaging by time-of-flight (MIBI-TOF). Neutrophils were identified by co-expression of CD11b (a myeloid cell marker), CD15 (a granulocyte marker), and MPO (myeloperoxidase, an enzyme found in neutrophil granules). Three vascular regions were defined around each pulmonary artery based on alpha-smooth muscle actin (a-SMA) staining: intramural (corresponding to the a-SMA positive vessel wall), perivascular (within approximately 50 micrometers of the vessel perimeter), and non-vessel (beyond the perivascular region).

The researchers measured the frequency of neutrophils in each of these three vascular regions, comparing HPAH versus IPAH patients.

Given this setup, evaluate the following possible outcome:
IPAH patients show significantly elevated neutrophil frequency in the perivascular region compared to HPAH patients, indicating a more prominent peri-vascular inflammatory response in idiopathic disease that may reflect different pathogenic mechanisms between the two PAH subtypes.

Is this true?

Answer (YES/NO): NO